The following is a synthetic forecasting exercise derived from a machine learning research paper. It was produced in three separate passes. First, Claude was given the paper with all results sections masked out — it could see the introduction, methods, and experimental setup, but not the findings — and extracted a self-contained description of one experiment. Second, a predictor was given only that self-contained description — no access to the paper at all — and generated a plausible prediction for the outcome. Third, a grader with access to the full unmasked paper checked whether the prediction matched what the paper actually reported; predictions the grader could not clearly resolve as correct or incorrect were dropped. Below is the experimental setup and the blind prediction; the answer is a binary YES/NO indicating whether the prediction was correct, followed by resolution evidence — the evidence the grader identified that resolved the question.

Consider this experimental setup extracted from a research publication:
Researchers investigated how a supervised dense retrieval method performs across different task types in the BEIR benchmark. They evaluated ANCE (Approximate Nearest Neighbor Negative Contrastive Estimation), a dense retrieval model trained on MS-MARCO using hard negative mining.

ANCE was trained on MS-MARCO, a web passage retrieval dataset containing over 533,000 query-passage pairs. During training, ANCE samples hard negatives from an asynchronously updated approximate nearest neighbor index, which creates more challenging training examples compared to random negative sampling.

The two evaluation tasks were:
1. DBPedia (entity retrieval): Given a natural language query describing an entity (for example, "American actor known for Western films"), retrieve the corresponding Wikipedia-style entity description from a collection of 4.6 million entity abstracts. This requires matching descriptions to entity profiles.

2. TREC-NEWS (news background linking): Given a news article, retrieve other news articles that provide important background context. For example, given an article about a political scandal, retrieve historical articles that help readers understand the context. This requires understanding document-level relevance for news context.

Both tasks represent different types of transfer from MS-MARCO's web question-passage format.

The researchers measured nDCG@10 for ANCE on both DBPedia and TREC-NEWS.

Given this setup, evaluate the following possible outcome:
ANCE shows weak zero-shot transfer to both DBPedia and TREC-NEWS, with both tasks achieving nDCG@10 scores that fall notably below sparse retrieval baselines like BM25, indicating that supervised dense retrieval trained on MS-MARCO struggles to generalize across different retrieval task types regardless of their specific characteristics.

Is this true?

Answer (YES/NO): NO